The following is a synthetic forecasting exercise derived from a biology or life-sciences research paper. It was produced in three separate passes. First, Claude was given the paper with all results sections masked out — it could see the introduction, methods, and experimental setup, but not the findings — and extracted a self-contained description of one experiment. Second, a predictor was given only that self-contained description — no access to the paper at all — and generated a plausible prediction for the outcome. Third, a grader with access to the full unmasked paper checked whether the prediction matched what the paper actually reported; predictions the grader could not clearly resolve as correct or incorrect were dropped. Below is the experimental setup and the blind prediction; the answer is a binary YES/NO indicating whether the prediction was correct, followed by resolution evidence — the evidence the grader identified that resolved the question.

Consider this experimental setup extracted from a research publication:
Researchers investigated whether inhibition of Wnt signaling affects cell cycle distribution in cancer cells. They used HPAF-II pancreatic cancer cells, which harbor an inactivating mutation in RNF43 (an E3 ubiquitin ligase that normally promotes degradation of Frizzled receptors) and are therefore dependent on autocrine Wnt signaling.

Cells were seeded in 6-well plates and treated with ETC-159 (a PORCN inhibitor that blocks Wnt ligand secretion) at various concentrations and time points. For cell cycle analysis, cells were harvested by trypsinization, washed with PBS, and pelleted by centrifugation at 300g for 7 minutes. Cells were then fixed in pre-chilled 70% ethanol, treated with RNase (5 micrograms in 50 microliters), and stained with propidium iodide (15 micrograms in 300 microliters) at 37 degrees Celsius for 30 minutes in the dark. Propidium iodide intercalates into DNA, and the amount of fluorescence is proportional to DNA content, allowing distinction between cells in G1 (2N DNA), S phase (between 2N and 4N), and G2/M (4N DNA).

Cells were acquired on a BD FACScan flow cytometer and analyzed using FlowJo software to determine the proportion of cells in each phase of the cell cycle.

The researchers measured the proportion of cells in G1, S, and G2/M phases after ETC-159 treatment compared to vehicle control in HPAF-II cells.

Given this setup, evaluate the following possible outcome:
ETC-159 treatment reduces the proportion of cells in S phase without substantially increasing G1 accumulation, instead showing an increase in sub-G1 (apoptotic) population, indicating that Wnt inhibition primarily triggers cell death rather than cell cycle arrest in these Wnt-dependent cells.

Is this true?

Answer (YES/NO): NO